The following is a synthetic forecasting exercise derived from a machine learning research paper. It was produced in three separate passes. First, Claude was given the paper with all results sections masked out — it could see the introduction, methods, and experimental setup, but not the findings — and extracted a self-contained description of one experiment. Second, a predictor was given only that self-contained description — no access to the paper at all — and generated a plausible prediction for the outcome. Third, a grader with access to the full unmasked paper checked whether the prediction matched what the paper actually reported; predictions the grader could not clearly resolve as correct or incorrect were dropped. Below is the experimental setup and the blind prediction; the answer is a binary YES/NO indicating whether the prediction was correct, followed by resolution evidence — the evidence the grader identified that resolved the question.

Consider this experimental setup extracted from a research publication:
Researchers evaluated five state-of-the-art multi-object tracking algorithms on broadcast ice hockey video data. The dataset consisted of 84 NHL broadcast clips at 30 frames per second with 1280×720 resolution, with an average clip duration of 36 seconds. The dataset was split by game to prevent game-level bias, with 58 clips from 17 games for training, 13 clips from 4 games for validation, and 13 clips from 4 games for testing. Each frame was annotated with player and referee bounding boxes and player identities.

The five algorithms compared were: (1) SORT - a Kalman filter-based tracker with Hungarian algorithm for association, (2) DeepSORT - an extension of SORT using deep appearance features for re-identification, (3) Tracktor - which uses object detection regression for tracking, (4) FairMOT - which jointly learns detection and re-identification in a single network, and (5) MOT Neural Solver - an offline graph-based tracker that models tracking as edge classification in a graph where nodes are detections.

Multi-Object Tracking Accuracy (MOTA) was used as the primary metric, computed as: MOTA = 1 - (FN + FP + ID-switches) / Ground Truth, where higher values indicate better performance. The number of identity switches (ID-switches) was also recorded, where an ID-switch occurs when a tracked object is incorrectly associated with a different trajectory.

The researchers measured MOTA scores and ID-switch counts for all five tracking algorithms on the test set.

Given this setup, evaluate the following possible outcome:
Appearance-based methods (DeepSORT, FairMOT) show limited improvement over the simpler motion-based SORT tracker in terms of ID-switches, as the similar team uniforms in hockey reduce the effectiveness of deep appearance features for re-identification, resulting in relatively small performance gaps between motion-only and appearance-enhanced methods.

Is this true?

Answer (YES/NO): NO